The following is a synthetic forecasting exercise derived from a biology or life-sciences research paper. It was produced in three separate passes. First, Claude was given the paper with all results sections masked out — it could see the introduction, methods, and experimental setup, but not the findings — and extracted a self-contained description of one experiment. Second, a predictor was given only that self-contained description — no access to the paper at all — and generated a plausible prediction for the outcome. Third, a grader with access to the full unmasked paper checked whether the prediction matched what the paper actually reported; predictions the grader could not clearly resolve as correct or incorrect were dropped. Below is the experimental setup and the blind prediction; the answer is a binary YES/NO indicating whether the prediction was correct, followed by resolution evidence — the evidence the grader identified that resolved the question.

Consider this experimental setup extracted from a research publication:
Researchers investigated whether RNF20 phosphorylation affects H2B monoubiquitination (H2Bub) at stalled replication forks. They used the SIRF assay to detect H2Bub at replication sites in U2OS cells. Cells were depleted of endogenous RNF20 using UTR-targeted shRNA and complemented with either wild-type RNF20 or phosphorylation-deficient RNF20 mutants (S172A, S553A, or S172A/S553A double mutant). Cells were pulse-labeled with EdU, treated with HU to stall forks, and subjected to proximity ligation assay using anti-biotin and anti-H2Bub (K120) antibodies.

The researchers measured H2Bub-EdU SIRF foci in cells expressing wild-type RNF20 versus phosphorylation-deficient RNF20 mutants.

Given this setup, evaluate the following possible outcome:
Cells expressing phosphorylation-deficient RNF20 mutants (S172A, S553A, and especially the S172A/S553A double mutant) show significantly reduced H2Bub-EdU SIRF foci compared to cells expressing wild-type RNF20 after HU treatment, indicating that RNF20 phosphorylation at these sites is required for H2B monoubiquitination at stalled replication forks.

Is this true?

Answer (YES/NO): YES